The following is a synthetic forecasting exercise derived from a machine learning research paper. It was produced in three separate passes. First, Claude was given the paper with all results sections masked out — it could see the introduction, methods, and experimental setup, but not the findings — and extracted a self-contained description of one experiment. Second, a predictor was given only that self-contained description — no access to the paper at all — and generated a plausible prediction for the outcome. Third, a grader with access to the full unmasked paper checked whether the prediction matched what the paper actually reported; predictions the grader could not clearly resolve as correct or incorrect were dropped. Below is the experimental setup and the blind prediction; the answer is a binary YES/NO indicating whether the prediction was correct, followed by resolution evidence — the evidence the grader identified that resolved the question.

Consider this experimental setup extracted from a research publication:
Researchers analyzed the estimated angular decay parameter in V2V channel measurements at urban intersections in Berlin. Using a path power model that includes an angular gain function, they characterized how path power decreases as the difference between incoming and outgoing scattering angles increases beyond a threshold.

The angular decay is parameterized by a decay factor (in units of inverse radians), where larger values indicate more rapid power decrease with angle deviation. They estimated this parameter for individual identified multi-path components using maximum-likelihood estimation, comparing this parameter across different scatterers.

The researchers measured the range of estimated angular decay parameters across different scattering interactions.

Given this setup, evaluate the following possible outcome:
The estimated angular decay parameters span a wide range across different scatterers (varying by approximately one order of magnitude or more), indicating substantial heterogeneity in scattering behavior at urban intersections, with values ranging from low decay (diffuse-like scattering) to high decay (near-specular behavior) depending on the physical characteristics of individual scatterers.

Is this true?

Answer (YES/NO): NO